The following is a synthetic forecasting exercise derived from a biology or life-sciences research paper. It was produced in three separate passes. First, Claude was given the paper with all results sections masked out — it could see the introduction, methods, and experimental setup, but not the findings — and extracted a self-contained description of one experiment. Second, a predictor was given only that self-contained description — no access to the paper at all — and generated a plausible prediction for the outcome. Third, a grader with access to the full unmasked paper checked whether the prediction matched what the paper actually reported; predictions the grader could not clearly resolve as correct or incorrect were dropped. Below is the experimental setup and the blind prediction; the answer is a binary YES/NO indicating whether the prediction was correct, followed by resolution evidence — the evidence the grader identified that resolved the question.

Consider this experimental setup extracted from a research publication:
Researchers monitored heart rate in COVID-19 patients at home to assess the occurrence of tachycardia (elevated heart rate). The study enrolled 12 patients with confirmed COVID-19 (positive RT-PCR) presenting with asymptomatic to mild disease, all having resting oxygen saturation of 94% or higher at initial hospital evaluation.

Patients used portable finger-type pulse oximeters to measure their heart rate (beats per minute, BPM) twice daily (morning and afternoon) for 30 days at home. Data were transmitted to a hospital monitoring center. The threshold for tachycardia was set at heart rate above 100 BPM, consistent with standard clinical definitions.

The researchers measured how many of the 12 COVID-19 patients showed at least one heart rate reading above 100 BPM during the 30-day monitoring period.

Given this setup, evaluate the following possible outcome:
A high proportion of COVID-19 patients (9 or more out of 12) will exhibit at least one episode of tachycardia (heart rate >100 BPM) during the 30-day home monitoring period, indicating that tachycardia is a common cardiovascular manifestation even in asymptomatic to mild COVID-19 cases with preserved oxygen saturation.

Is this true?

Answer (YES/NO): NO